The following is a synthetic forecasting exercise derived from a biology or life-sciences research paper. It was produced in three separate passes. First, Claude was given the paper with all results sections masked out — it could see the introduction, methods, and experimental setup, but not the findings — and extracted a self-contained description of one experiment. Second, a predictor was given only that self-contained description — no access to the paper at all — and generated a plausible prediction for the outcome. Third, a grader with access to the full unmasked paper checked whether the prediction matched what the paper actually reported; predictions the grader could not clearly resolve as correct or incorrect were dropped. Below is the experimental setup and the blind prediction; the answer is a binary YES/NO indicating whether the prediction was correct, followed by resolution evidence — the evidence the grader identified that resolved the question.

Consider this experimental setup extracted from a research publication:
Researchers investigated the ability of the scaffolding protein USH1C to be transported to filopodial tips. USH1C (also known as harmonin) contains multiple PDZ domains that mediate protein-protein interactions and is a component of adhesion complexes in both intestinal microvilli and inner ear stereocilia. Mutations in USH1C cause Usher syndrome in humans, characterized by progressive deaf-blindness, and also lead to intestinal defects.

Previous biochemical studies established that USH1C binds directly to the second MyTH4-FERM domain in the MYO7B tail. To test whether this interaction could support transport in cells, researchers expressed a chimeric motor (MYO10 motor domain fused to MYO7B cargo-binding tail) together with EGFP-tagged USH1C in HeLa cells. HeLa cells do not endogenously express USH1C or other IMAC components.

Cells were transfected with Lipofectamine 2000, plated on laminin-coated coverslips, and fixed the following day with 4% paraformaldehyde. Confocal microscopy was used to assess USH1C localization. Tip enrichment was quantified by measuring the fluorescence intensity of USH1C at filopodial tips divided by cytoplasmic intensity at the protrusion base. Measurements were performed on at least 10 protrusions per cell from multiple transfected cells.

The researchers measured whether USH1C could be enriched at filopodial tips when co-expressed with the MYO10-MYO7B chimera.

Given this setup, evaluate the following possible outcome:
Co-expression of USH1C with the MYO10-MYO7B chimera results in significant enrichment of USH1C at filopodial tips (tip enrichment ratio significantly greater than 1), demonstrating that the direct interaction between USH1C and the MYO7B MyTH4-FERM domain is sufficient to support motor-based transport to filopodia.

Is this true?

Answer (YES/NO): YES